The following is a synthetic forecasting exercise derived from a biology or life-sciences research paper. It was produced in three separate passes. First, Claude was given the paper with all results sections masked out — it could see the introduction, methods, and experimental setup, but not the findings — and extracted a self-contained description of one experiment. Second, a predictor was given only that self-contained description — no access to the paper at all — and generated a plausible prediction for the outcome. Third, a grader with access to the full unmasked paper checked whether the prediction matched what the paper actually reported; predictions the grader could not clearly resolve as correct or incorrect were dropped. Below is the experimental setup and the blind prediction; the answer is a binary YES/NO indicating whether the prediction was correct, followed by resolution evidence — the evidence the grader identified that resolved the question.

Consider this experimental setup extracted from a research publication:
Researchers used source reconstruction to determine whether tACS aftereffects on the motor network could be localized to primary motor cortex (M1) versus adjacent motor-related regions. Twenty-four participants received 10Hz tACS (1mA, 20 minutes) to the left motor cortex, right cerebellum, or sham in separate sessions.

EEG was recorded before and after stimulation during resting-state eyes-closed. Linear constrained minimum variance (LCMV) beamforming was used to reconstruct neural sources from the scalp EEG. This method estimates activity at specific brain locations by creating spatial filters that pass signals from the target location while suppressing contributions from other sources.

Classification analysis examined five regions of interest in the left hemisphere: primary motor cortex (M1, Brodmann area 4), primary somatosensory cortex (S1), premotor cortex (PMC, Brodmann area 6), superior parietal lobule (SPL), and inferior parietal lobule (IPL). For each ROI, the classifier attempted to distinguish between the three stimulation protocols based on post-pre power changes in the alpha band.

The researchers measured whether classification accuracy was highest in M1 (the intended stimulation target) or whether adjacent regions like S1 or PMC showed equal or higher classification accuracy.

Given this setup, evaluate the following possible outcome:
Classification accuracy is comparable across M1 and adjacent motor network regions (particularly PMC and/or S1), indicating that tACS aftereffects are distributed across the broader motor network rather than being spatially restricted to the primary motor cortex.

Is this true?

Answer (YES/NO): NO